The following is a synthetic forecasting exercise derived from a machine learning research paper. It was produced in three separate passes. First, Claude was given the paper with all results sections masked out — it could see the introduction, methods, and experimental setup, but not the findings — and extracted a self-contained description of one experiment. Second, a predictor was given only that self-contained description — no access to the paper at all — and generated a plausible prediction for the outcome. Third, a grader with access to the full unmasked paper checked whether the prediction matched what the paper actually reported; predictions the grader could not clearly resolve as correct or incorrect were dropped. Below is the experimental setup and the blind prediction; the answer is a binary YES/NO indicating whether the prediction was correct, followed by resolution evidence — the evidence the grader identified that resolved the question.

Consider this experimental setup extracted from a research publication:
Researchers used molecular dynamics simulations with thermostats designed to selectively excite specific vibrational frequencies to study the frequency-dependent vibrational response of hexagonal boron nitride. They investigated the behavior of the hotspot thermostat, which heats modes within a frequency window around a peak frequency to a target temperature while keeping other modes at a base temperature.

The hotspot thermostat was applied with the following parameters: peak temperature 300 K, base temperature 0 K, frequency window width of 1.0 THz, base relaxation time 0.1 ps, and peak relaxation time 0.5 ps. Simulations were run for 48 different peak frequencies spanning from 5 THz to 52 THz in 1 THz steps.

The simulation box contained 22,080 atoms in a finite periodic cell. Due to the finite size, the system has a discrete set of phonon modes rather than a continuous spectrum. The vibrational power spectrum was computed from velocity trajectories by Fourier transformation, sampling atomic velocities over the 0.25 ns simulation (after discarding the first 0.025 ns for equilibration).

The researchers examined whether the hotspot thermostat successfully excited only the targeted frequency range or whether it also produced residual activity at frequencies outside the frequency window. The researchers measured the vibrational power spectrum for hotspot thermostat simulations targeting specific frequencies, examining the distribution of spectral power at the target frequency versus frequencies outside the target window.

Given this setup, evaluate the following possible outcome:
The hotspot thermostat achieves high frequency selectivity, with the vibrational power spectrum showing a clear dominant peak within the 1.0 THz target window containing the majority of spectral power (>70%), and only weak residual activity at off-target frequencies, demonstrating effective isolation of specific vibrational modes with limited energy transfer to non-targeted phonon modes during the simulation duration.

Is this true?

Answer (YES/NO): NO